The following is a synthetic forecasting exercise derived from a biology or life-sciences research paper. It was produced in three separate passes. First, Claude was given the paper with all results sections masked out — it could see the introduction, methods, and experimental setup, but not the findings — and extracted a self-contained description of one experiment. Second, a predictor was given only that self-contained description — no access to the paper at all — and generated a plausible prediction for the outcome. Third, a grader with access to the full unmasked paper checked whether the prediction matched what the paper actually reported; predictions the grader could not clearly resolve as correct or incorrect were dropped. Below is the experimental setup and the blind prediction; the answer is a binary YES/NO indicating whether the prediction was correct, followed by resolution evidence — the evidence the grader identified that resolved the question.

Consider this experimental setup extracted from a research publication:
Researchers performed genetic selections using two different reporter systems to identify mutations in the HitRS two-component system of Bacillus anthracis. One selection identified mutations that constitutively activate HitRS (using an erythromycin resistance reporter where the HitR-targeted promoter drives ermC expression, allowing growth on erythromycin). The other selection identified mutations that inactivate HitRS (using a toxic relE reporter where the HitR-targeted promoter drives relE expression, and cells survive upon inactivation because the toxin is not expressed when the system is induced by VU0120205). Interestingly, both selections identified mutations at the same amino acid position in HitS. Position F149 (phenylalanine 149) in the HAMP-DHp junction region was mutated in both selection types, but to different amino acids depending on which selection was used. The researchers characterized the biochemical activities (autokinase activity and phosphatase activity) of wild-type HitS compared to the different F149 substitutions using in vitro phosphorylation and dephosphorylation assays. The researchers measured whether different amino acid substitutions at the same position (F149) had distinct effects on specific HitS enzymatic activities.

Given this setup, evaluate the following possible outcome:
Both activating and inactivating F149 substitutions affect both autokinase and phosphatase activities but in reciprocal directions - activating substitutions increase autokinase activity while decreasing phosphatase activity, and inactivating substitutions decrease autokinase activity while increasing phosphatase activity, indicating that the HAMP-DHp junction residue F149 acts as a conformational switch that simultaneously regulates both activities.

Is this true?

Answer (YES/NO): NO